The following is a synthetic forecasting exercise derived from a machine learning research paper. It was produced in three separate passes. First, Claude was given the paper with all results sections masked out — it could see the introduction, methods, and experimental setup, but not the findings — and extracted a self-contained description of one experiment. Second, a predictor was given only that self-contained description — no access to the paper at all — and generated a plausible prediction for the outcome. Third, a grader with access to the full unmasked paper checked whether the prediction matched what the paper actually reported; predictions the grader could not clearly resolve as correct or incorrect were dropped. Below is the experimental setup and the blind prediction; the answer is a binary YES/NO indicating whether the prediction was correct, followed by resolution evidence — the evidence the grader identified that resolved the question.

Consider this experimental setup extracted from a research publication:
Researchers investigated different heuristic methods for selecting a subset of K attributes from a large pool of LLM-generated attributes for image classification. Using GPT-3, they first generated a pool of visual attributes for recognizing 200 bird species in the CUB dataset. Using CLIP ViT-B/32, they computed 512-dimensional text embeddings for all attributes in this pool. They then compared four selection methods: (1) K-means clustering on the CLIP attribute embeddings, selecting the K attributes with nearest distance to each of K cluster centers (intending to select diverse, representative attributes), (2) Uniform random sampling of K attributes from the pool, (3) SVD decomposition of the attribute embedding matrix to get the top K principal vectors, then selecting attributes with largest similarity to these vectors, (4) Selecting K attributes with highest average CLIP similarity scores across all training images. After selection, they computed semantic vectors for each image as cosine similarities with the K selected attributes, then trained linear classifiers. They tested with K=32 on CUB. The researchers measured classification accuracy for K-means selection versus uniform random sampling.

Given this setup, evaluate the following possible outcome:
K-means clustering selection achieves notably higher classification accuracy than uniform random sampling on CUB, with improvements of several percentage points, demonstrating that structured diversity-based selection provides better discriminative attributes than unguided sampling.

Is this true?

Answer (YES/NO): NO